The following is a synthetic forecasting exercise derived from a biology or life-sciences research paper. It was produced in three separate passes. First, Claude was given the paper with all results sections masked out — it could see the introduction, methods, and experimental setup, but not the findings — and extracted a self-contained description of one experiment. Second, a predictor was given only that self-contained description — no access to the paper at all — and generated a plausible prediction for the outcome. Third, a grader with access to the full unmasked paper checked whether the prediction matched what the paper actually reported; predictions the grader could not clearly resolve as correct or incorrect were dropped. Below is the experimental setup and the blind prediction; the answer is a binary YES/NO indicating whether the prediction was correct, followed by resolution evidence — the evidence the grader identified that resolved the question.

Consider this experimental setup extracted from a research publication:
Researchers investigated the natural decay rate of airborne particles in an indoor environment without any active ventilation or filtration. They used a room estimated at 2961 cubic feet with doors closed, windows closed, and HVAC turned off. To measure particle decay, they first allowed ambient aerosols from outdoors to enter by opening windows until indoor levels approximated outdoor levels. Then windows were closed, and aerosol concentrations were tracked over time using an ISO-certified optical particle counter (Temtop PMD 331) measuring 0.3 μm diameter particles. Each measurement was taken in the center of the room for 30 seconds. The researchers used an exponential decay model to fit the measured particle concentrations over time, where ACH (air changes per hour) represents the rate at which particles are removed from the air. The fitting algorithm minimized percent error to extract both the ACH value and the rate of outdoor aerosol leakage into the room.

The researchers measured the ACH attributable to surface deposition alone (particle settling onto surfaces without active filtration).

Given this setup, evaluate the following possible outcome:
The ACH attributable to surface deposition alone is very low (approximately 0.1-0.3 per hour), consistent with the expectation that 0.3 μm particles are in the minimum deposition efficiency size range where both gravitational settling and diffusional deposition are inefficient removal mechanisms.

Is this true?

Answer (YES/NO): NO